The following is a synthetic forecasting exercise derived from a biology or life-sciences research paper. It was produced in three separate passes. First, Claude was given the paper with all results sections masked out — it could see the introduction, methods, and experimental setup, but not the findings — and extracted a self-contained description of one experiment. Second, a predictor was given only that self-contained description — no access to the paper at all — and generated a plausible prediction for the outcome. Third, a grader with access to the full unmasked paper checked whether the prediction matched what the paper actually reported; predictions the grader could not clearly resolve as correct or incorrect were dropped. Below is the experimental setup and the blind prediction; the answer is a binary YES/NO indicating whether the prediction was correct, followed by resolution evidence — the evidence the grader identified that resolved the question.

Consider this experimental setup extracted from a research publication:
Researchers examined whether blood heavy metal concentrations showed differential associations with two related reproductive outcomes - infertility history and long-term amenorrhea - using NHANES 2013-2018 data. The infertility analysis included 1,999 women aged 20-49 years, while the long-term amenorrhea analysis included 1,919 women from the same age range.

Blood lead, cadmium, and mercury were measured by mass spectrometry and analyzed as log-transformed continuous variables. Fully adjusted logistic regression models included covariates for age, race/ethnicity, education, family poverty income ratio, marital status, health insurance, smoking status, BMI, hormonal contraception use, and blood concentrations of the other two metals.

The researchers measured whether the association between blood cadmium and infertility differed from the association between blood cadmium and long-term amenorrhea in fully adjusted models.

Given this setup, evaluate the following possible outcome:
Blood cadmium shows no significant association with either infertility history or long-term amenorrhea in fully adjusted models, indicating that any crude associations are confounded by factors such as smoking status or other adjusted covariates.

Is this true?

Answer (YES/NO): NO